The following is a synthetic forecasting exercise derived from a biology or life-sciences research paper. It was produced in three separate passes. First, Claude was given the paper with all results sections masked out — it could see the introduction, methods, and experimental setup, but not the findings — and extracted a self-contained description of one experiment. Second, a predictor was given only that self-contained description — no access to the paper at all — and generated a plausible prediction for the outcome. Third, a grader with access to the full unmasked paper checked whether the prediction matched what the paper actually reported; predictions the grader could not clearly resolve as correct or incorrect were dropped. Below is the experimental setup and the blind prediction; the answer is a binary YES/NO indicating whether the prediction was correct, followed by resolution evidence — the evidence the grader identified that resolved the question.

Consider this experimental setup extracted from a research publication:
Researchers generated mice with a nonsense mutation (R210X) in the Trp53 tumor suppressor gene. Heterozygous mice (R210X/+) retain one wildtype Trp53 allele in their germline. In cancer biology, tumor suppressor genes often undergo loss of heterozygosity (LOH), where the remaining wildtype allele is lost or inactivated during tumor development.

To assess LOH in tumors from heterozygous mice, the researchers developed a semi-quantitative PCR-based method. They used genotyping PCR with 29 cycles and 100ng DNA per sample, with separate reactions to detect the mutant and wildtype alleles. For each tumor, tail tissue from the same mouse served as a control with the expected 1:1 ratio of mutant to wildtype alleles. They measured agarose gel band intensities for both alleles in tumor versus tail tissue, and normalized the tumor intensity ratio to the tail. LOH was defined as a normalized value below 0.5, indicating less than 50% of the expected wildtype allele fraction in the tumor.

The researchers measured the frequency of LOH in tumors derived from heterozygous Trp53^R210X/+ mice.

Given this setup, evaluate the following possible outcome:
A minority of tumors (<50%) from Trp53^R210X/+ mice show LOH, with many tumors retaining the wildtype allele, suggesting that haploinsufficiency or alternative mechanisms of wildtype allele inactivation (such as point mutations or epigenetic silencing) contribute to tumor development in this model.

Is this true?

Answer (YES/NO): NO